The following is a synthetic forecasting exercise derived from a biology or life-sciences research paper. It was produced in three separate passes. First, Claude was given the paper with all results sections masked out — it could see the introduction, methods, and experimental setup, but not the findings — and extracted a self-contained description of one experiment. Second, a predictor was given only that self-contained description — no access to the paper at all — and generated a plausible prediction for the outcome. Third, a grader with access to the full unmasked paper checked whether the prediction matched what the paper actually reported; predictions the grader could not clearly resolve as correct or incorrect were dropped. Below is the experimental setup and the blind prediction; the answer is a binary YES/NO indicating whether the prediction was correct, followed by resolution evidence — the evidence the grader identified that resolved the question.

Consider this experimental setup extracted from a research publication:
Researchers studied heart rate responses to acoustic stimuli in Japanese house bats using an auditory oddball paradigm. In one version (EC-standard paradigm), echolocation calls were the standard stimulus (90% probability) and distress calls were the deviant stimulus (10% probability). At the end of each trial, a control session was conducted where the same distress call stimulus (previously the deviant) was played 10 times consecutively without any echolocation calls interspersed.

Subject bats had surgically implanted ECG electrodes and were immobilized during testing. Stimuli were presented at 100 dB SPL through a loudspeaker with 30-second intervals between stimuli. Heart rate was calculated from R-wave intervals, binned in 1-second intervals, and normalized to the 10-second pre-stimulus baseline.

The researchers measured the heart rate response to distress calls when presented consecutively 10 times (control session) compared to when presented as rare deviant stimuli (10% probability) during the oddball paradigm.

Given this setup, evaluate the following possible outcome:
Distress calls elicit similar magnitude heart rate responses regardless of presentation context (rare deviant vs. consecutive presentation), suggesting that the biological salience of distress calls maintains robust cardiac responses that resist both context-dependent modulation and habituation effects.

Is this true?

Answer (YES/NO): YES